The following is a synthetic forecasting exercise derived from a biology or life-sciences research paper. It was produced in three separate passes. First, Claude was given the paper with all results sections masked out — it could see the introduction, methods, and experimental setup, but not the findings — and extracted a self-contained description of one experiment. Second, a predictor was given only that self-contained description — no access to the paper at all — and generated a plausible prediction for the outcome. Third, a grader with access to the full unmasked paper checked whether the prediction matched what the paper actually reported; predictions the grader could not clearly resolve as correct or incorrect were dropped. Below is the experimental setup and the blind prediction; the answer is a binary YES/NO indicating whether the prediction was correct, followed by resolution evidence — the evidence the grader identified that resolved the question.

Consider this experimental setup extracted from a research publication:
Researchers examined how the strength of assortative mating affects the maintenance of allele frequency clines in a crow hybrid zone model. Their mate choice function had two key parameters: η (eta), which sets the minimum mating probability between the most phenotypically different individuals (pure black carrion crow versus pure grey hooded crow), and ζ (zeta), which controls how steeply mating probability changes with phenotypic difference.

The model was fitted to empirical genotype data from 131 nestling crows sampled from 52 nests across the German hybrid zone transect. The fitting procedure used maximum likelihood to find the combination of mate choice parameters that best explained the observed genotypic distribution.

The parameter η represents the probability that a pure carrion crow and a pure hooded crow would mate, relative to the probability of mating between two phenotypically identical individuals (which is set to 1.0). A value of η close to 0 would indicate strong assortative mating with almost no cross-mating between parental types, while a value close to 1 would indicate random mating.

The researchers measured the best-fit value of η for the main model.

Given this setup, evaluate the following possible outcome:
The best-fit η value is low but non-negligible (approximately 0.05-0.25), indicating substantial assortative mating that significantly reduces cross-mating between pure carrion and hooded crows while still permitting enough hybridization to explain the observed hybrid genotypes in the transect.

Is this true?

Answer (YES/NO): NO